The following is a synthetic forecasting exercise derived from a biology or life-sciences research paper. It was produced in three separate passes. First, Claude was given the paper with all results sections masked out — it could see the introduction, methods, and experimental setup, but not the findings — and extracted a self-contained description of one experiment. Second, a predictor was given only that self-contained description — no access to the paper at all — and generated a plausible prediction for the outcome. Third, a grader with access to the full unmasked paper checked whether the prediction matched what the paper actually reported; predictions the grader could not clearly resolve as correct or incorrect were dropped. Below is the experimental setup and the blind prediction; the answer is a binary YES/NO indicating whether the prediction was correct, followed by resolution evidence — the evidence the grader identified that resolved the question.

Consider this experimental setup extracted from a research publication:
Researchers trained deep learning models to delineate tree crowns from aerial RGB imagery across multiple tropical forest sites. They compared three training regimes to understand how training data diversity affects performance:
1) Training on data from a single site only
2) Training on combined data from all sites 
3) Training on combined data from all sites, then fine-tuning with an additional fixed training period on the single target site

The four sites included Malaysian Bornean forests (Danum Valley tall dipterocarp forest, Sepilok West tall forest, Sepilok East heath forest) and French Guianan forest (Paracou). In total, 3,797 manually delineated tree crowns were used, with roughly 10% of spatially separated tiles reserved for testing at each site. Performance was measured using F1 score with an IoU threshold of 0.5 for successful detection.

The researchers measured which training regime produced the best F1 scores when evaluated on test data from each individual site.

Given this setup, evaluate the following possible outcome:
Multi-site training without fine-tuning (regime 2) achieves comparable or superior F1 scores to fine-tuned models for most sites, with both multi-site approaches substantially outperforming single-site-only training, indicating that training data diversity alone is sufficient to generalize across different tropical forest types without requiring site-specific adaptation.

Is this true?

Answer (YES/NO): NO